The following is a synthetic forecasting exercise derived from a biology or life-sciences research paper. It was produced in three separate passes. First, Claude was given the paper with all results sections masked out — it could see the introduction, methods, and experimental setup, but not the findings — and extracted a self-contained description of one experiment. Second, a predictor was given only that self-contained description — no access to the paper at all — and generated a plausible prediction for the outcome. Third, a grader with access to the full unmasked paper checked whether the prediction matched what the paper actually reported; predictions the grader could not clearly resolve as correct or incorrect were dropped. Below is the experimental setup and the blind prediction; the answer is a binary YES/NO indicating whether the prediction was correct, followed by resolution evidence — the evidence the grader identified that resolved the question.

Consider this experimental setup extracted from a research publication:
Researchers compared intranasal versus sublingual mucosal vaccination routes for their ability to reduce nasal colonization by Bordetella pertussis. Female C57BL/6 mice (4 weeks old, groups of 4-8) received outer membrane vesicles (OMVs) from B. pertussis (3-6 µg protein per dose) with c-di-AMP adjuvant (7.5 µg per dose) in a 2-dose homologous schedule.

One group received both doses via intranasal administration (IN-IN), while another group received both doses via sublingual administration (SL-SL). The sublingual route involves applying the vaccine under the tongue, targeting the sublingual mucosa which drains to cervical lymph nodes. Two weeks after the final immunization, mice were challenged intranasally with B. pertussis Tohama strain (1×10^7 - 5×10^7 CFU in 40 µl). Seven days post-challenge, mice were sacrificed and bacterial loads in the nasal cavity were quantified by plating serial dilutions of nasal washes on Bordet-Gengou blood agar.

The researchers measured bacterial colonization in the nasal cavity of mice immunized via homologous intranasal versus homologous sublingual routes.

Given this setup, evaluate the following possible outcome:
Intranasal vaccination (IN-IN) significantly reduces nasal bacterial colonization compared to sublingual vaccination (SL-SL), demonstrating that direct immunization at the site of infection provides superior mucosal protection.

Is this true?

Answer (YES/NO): YES